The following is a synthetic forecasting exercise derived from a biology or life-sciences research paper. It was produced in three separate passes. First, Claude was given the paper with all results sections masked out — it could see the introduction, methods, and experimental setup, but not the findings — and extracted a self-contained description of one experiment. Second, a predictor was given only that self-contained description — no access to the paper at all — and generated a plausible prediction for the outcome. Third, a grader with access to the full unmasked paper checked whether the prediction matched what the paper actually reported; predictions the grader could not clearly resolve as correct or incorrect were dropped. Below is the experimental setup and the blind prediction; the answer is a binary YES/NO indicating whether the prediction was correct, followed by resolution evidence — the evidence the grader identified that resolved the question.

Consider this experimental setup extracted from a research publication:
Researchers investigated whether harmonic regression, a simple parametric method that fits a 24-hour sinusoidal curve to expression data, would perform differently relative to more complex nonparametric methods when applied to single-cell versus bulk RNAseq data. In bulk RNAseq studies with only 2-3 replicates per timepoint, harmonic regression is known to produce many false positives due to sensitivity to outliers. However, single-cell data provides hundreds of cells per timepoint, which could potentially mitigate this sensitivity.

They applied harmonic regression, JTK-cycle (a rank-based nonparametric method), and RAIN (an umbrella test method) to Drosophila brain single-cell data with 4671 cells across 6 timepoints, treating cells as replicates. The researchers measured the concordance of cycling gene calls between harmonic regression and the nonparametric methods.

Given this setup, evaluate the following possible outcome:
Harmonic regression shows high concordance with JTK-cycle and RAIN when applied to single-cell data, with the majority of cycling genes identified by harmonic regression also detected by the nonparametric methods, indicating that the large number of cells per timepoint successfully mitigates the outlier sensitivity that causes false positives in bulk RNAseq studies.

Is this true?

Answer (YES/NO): NO